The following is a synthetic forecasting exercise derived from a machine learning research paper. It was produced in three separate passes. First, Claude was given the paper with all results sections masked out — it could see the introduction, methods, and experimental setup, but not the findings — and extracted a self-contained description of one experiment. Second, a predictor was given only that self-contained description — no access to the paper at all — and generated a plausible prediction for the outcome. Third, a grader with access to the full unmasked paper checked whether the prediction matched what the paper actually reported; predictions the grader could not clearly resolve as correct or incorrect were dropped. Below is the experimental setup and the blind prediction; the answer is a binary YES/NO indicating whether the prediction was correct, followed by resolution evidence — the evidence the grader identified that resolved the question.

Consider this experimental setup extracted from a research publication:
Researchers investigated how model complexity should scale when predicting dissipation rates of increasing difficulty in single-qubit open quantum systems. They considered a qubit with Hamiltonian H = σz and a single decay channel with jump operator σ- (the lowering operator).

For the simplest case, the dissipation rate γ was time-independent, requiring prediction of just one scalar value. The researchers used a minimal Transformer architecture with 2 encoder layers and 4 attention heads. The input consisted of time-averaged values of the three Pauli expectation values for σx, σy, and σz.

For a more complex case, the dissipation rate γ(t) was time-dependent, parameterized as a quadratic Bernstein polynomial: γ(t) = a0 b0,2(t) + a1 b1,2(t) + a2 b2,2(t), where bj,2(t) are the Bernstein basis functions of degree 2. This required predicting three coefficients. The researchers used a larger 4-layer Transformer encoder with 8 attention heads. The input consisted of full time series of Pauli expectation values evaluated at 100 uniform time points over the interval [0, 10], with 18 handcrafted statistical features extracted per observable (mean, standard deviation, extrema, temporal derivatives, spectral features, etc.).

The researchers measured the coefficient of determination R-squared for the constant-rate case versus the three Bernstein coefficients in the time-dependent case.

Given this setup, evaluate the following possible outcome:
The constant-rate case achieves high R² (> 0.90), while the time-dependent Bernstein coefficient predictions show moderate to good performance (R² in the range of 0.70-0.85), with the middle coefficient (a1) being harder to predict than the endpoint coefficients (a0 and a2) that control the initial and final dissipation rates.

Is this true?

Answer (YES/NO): NO